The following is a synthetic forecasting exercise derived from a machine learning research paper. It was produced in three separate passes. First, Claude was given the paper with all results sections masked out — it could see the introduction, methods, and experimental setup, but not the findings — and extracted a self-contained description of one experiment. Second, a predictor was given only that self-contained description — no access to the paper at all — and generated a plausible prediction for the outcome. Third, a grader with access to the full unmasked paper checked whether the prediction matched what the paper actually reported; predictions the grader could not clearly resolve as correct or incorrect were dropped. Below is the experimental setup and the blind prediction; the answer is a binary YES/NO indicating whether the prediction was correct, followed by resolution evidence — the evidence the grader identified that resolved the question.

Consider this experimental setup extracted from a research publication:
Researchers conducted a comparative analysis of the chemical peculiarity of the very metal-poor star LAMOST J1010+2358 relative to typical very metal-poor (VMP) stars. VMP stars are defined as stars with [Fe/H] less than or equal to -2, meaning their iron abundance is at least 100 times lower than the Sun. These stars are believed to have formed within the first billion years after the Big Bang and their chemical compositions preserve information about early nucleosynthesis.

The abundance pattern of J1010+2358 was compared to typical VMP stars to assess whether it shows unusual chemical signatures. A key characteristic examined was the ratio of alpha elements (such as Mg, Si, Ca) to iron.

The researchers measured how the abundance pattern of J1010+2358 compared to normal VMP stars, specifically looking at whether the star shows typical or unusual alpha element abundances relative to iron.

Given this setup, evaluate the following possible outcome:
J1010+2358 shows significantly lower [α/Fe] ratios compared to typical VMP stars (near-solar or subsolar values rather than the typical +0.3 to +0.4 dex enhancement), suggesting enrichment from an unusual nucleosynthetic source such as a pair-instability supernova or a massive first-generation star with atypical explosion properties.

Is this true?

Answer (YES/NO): NO